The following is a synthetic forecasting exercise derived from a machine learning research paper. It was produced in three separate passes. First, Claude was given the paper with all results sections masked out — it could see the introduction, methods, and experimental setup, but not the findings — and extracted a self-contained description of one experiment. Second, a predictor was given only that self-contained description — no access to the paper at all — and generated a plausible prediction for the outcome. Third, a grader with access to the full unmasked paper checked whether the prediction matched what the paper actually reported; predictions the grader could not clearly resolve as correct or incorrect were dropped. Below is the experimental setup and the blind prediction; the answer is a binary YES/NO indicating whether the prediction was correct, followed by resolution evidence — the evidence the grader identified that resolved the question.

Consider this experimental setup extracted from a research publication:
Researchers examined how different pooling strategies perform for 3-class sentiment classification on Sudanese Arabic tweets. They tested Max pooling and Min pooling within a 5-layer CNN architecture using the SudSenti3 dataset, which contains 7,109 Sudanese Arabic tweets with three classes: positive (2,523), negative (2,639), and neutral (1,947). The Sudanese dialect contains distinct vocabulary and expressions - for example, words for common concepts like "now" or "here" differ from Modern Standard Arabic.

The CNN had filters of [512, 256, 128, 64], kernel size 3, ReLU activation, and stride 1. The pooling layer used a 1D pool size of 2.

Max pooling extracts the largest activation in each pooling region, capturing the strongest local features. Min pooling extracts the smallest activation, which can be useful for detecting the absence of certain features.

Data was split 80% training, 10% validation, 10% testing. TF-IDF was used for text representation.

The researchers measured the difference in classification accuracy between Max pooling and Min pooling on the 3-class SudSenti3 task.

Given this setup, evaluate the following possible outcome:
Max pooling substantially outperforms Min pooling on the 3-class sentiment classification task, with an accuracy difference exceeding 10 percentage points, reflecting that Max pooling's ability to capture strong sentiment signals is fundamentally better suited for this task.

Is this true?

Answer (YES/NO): NO